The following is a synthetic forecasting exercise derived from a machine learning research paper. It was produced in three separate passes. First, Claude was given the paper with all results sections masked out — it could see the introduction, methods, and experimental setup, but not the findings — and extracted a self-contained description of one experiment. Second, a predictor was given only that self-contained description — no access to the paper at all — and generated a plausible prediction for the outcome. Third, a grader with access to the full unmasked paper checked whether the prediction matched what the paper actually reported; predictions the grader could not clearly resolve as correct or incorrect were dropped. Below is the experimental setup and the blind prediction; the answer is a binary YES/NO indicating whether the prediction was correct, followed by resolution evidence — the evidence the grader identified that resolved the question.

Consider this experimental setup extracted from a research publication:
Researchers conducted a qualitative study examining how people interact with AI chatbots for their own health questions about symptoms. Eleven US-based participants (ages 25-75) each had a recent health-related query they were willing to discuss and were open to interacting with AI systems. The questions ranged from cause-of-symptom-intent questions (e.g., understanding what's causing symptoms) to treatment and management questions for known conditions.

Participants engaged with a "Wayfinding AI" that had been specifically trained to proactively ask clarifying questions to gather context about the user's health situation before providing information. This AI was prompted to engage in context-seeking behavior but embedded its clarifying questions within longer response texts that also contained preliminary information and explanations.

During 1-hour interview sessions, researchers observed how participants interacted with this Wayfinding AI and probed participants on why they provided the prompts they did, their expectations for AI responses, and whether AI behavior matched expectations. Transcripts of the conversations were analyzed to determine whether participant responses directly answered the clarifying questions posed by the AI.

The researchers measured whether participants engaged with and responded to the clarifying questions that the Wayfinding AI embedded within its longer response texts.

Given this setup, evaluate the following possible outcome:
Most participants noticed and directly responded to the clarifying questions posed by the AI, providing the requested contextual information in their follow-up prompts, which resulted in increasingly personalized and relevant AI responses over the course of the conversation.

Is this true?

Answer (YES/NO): NO